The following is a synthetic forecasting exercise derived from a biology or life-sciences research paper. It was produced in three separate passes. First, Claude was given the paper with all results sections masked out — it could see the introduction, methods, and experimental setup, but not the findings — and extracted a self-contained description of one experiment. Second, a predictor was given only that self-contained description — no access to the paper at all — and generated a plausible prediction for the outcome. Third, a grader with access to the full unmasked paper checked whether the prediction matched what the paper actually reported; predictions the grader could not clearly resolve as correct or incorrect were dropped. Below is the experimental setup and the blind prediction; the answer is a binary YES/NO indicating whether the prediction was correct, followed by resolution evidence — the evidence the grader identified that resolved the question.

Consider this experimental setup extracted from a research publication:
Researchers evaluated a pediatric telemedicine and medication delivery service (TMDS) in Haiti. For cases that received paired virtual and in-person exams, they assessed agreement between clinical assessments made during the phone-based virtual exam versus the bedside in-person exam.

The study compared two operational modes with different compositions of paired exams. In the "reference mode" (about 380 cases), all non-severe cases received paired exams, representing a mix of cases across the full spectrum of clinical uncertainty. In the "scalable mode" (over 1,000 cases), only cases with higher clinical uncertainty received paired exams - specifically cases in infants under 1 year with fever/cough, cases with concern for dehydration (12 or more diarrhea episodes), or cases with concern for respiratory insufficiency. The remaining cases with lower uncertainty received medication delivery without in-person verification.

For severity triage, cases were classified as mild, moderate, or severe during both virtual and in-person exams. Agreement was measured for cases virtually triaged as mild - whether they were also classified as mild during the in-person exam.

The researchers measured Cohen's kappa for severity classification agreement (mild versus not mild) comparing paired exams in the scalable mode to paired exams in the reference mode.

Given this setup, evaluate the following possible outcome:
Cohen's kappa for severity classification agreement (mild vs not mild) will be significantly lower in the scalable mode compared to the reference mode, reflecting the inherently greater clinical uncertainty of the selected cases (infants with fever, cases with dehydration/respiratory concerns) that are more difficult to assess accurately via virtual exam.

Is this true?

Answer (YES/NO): YES